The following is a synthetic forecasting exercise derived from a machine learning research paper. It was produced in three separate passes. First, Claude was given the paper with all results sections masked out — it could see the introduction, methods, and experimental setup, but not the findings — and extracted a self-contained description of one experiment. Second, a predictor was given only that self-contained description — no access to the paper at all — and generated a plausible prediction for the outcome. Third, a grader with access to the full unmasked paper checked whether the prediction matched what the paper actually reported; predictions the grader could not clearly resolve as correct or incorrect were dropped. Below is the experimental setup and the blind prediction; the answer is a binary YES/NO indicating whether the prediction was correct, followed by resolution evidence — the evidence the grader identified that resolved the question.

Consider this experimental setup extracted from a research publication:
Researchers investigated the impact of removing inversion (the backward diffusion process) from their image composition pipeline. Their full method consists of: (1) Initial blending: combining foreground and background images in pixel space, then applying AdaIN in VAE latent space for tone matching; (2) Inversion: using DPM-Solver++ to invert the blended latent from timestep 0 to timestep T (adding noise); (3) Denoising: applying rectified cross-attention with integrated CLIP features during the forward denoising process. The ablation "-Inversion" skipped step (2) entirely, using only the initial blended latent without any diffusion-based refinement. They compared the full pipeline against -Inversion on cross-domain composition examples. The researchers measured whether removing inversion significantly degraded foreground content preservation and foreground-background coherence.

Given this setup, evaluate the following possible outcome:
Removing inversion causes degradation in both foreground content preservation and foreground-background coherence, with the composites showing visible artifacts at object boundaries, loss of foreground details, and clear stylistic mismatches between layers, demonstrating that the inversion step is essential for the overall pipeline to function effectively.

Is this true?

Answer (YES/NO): YES